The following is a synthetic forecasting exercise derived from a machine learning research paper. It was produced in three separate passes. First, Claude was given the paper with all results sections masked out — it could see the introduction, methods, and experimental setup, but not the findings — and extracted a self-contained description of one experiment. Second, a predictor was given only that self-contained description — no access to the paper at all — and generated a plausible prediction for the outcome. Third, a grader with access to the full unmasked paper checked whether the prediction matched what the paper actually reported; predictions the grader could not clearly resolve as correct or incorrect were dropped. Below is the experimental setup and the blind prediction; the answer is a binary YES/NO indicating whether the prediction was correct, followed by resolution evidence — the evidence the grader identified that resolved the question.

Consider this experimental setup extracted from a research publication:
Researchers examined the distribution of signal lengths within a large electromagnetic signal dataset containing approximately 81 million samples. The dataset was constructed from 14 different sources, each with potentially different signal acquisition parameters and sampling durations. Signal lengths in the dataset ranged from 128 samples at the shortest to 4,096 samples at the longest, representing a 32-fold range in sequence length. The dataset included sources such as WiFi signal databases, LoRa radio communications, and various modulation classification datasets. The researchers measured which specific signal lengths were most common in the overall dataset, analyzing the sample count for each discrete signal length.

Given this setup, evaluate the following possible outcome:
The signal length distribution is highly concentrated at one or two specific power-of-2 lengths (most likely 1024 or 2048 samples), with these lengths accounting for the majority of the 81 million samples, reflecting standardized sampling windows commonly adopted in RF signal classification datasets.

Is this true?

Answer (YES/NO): NO